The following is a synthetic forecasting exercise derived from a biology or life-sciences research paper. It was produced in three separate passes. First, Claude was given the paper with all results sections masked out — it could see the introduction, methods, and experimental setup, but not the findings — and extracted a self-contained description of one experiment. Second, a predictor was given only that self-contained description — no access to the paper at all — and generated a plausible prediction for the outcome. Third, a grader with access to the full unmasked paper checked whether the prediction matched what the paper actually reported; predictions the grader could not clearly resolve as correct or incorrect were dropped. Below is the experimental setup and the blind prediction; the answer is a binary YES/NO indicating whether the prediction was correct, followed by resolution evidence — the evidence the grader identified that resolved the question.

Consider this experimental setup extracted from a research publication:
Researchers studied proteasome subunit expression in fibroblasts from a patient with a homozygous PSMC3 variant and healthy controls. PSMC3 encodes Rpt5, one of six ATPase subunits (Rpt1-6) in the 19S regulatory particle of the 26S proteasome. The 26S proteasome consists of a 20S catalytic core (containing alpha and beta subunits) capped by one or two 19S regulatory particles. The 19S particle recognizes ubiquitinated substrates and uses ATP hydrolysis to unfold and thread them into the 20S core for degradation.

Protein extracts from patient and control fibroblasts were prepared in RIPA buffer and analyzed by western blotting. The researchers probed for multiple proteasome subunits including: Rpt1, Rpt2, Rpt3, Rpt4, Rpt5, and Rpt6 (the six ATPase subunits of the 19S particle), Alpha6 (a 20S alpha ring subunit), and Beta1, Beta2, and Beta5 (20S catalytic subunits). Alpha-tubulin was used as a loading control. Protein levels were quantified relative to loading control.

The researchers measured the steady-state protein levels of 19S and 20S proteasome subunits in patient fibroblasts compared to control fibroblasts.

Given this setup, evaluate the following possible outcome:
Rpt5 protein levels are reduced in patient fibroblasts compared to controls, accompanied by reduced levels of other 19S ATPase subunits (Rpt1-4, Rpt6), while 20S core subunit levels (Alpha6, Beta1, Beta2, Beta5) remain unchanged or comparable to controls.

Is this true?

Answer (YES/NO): NO